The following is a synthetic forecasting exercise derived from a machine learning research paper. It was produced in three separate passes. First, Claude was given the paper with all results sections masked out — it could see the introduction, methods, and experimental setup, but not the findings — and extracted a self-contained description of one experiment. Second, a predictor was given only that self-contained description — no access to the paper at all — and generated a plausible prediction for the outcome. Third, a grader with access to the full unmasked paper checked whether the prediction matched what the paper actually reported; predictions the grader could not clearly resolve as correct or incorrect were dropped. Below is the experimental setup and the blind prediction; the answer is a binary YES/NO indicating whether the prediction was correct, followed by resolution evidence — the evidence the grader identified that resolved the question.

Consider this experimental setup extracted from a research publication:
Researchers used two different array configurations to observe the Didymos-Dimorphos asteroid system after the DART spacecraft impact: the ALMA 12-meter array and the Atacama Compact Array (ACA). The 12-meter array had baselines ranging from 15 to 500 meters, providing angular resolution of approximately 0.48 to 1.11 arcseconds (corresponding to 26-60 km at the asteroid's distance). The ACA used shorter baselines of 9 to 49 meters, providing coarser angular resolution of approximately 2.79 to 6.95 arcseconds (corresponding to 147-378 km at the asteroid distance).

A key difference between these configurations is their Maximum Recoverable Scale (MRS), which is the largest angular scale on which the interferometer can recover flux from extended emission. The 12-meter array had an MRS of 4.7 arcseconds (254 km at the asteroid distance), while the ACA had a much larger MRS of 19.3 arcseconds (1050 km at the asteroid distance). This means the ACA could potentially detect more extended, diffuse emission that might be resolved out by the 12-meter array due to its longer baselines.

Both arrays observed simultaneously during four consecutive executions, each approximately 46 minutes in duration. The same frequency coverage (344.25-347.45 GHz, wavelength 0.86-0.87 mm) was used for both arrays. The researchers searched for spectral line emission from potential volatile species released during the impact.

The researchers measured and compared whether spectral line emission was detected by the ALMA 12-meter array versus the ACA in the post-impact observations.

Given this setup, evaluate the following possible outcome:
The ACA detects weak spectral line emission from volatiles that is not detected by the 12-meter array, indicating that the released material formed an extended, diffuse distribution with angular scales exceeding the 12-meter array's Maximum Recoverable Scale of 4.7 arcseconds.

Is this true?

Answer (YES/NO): NO